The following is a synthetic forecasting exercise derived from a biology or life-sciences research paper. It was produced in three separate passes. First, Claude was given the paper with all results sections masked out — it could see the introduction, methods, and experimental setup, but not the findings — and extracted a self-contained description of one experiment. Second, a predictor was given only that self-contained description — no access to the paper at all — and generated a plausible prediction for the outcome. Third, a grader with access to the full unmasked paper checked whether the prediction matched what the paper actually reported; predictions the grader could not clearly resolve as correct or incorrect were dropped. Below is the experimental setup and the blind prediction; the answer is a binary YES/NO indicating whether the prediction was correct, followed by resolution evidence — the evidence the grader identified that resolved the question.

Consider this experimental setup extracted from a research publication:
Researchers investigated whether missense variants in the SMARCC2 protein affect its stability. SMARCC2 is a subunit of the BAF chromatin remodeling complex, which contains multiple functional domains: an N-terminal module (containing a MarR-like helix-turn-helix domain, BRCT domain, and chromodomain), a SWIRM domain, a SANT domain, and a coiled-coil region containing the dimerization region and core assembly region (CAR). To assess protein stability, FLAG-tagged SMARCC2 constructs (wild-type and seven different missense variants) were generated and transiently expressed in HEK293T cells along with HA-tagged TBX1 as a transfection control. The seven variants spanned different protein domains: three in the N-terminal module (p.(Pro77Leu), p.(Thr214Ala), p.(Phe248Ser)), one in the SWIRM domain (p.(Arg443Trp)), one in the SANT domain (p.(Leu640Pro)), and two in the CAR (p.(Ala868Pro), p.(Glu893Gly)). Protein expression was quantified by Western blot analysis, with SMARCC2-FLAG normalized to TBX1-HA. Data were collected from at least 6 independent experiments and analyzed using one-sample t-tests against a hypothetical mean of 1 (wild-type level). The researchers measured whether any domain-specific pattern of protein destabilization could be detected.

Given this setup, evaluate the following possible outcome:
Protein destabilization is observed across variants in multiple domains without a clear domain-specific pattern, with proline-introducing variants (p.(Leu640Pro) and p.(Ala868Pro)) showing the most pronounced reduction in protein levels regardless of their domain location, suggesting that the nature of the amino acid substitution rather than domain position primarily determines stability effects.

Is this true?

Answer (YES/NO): NO